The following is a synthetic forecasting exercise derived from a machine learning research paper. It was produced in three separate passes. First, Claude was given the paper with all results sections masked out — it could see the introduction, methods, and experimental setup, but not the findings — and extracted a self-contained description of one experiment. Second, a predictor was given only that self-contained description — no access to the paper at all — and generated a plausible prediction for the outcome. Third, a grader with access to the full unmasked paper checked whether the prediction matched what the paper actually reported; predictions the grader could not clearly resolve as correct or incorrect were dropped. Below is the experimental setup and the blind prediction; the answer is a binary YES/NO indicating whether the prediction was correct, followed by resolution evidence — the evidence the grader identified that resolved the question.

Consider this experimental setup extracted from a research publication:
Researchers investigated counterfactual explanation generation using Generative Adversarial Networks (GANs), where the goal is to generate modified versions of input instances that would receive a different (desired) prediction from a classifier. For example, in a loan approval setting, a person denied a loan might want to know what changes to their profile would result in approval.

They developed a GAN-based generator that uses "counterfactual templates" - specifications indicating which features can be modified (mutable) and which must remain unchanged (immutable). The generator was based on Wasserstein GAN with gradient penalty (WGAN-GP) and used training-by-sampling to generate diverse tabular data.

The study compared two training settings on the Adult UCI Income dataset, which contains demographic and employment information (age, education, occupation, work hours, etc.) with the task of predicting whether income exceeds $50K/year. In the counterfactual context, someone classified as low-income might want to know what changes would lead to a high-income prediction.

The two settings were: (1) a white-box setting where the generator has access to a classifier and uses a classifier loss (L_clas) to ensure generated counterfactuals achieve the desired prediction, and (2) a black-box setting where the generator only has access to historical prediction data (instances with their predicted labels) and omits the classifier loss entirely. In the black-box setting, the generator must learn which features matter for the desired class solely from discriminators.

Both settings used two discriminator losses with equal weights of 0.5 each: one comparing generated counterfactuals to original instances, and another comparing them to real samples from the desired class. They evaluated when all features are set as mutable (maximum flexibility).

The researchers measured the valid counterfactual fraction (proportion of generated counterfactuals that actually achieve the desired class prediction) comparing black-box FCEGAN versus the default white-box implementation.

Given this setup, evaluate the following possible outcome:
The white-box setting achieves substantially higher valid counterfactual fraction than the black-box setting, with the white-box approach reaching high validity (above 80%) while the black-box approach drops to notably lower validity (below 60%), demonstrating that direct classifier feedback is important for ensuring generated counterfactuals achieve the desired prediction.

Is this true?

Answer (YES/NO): NO